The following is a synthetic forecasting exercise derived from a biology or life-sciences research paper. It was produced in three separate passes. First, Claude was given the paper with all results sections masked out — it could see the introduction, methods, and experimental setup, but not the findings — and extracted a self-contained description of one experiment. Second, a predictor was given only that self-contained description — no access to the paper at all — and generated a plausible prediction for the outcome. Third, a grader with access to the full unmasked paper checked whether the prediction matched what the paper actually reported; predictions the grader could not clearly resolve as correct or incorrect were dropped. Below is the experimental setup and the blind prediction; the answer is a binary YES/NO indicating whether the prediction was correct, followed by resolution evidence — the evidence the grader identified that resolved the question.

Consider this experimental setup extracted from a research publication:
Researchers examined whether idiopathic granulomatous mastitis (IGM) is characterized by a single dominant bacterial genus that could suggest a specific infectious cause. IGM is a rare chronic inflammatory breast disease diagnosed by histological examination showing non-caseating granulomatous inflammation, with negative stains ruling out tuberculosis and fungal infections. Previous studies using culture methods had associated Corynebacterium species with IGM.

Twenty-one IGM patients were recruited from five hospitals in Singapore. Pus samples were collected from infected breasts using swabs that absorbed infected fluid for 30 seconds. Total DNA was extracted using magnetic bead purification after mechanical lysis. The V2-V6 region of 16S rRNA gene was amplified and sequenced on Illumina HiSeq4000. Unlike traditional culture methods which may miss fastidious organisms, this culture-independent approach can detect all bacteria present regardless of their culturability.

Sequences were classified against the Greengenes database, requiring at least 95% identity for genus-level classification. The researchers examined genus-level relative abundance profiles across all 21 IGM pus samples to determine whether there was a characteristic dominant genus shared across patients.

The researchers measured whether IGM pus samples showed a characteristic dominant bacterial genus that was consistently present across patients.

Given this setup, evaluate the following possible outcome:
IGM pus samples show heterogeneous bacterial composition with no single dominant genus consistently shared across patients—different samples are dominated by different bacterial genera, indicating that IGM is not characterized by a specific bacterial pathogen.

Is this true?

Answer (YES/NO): YES